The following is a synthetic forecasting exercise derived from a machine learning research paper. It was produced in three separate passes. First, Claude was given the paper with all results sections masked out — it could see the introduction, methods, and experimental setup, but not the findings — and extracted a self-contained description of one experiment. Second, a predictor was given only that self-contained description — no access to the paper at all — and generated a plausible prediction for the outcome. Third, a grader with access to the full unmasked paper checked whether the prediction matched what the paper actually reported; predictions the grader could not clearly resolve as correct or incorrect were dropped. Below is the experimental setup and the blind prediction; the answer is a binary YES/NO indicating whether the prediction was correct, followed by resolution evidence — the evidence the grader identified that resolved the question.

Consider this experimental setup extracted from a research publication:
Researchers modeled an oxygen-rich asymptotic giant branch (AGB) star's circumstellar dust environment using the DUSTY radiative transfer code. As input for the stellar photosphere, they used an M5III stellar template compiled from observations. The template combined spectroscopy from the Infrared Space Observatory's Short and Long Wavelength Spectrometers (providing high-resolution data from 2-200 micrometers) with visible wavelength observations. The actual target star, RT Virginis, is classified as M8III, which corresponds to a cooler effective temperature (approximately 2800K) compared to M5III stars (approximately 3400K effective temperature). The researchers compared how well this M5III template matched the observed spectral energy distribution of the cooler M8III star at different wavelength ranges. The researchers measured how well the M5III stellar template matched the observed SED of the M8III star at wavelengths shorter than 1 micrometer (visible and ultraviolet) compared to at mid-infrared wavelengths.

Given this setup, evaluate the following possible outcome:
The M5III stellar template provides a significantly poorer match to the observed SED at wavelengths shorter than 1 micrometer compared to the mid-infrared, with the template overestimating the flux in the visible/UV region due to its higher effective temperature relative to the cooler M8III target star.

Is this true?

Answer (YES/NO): YES